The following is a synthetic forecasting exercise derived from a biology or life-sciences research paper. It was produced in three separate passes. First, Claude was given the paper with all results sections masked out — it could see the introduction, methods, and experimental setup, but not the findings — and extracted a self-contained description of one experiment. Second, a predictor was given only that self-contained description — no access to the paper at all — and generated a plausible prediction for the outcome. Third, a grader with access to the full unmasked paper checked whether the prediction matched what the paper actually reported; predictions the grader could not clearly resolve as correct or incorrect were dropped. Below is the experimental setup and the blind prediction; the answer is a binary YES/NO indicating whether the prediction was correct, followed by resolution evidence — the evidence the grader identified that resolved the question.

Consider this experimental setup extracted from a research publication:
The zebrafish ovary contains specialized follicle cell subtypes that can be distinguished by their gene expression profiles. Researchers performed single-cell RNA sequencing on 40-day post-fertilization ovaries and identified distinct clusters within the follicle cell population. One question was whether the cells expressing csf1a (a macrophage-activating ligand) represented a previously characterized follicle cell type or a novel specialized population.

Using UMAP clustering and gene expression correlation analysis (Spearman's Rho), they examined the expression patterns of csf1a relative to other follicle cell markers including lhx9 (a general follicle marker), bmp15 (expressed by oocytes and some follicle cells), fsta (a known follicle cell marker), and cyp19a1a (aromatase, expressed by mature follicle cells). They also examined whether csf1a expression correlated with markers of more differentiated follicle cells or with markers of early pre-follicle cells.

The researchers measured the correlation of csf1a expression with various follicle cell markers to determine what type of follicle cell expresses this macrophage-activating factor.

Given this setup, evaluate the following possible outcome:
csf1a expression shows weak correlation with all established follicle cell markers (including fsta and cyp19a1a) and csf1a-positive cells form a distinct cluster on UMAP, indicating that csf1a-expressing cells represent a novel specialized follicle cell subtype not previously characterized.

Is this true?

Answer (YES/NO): NO